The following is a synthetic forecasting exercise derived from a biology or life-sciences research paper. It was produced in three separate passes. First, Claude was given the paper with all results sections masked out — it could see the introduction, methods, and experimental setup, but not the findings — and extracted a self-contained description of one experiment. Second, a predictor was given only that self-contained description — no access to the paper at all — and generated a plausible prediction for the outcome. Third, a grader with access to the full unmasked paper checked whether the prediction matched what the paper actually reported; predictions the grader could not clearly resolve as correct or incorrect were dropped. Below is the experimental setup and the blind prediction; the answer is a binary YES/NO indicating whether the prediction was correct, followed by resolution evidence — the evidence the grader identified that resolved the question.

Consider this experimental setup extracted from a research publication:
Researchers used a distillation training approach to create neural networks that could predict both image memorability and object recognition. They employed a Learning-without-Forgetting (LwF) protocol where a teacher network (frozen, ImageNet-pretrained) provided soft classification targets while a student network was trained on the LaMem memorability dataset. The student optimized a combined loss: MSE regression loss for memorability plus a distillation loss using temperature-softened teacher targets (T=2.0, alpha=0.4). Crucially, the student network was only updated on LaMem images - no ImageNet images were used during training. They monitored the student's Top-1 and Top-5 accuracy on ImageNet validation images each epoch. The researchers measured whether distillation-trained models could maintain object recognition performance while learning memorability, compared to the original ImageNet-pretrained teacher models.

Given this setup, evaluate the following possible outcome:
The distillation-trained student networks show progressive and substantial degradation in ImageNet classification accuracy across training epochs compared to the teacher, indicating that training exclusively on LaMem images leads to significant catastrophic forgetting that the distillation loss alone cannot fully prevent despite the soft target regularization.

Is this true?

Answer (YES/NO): NO